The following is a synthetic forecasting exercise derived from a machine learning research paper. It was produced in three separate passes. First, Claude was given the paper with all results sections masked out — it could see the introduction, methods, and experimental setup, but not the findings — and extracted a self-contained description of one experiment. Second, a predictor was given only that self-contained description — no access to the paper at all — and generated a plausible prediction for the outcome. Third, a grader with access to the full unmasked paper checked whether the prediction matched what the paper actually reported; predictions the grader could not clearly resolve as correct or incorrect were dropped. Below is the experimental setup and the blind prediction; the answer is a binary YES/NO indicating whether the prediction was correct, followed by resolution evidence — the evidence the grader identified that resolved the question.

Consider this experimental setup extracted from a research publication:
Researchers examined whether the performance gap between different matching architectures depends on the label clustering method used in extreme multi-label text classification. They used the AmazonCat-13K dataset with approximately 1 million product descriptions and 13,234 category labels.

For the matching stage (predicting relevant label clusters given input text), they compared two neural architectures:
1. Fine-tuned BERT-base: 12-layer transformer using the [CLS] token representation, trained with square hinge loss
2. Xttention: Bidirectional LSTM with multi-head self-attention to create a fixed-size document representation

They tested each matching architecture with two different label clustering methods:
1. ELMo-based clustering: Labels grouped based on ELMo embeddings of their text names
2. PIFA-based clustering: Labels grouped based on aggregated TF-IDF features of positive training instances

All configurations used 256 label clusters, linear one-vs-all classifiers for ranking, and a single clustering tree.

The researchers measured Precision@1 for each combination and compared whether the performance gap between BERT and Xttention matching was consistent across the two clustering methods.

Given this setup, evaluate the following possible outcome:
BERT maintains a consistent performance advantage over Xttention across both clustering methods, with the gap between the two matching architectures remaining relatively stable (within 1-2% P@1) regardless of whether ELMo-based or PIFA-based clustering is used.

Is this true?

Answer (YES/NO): YES